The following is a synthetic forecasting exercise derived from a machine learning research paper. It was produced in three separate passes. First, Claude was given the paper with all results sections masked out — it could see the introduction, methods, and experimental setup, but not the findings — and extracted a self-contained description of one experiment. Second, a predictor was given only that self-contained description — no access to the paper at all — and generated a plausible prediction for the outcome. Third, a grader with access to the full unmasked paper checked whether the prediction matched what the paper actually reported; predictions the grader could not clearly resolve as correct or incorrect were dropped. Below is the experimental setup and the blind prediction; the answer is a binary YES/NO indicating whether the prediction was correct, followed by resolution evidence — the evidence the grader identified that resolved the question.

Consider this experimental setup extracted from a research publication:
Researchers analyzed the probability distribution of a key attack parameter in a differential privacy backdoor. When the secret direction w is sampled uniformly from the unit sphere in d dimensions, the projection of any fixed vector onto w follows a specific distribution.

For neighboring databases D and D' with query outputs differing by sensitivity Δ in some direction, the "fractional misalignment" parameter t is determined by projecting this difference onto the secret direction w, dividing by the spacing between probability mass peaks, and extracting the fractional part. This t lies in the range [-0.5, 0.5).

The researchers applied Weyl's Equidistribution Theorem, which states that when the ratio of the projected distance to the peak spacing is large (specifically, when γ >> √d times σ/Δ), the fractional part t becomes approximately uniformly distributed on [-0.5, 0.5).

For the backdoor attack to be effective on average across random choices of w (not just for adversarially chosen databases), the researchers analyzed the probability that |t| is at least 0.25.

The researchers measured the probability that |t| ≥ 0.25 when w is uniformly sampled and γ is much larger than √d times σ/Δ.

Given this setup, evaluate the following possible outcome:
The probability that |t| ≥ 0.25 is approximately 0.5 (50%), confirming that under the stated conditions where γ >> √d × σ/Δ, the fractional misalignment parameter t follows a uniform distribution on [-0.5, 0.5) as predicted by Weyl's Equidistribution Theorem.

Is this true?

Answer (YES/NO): YES